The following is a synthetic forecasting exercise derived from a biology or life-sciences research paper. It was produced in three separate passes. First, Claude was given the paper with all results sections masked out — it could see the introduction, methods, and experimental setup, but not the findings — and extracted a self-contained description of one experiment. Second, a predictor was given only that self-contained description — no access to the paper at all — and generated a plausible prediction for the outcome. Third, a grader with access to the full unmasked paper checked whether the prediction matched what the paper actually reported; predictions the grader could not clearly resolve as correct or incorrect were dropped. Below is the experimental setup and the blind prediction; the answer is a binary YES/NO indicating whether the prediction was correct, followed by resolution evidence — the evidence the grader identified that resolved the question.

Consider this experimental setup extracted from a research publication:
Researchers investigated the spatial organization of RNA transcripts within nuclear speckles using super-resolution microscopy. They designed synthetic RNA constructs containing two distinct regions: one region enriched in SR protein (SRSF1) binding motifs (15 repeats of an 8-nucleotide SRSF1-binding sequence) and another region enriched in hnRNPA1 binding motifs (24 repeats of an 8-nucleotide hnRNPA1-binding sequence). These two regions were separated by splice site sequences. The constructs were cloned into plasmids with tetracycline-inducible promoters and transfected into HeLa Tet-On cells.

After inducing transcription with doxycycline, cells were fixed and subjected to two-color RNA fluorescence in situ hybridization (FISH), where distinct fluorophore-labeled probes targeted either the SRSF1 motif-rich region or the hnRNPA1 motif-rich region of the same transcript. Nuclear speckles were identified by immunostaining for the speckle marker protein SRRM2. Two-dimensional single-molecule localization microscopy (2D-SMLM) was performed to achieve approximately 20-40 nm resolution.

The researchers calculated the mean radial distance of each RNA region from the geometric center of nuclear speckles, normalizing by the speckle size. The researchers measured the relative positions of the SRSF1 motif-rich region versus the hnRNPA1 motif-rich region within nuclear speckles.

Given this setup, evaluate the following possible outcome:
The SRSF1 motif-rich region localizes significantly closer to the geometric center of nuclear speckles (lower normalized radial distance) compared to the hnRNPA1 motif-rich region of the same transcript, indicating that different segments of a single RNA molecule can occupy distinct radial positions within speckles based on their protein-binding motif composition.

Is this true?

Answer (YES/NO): YES